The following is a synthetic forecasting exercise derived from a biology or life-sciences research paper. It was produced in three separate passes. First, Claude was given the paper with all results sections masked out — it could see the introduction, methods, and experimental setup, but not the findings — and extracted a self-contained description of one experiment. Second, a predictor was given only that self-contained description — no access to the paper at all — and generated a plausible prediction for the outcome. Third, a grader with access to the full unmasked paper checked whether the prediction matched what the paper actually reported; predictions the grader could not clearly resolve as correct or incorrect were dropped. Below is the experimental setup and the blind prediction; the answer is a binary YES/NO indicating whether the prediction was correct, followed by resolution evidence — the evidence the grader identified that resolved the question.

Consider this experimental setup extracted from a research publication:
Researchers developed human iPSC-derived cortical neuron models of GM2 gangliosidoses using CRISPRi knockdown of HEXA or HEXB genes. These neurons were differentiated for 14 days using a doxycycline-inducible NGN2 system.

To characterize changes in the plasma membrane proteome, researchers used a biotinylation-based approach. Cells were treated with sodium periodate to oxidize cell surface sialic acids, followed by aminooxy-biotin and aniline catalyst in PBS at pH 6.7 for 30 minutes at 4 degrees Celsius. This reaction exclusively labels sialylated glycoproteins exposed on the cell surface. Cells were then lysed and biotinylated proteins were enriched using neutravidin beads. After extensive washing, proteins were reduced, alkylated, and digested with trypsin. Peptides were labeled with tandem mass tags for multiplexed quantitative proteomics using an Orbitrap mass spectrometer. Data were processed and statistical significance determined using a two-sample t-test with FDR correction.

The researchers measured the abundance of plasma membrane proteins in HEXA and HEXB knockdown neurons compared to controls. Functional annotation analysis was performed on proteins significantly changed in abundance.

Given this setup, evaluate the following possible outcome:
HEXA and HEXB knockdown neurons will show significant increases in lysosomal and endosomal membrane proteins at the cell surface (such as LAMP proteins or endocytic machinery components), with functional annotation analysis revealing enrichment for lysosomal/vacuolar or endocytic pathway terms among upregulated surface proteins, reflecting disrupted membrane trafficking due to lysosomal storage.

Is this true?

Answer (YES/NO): YES